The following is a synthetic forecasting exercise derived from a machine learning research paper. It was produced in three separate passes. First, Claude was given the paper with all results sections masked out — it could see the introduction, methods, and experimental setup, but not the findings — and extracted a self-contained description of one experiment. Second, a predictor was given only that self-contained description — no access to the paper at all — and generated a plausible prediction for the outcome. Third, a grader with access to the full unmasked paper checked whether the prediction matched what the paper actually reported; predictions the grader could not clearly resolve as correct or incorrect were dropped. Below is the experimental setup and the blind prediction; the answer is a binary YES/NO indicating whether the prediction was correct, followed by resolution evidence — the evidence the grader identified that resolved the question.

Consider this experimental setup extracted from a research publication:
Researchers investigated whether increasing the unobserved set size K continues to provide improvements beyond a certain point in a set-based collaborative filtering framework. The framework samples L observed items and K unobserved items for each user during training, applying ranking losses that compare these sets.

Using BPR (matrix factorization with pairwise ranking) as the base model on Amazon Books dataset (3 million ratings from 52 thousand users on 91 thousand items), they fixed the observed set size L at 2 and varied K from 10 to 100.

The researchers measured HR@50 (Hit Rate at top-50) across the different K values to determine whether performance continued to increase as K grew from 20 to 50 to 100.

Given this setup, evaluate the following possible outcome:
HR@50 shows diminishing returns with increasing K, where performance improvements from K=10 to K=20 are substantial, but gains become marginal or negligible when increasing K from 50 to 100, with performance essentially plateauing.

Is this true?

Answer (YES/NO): NO